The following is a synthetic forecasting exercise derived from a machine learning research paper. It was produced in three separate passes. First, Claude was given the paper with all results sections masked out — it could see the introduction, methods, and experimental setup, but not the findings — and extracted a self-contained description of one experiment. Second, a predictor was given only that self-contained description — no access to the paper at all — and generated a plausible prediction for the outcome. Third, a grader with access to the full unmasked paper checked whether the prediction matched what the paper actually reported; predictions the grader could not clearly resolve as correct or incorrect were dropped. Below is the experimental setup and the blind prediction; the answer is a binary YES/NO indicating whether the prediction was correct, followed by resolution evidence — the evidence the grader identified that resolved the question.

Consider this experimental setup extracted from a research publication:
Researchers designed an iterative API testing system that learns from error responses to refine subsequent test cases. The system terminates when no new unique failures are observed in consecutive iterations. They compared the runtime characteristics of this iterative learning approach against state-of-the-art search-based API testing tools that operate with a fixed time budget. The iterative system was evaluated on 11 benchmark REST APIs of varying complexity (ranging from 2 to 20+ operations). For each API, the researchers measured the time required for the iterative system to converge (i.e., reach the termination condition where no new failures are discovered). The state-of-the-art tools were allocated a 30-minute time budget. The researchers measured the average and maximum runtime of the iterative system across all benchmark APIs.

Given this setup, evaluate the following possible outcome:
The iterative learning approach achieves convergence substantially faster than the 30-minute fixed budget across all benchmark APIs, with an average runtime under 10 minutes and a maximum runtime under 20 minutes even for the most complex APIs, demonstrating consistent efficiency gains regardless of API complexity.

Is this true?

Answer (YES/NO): YES